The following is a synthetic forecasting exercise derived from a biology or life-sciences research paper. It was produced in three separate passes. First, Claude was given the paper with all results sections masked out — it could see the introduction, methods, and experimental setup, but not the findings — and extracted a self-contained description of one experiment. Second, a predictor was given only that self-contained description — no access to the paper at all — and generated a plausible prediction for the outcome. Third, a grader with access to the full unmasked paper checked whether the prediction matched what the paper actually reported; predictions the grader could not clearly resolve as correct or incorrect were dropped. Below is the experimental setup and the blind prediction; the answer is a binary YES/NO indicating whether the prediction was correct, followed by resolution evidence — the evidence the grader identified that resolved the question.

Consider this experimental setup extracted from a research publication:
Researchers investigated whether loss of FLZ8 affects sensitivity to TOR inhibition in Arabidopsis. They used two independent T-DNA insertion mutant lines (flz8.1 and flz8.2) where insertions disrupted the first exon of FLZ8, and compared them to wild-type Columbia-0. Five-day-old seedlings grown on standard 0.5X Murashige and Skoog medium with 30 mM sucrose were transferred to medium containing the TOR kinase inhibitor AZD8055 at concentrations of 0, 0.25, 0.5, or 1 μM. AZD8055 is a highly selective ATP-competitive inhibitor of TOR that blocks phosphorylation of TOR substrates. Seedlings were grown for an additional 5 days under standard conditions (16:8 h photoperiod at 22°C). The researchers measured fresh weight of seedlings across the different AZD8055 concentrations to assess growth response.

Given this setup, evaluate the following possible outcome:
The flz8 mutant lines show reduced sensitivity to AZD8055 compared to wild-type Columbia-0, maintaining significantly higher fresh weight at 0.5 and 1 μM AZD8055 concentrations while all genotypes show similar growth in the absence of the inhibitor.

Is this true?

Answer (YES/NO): NO